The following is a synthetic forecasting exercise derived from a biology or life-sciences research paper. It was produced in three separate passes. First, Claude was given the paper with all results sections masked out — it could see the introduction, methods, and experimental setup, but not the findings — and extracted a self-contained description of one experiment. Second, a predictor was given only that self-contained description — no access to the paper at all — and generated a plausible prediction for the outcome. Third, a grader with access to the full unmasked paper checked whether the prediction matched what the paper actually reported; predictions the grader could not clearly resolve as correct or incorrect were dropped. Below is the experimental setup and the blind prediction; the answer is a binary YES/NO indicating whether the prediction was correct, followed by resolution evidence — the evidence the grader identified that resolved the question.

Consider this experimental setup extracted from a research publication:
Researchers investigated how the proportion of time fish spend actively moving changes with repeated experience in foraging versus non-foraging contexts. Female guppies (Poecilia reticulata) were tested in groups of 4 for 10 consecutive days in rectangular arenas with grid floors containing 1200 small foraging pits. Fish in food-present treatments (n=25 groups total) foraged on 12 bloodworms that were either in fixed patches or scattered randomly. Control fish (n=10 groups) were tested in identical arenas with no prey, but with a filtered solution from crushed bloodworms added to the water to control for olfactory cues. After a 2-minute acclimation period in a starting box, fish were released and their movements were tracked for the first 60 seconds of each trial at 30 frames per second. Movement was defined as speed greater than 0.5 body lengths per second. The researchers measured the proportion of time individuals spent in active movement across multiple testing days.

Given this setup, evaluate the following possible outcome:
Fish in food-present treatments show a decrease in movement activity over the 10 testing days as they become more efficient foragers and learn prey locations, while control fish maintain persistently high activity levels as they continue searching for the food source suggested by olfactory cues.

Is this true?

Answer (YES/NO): NO